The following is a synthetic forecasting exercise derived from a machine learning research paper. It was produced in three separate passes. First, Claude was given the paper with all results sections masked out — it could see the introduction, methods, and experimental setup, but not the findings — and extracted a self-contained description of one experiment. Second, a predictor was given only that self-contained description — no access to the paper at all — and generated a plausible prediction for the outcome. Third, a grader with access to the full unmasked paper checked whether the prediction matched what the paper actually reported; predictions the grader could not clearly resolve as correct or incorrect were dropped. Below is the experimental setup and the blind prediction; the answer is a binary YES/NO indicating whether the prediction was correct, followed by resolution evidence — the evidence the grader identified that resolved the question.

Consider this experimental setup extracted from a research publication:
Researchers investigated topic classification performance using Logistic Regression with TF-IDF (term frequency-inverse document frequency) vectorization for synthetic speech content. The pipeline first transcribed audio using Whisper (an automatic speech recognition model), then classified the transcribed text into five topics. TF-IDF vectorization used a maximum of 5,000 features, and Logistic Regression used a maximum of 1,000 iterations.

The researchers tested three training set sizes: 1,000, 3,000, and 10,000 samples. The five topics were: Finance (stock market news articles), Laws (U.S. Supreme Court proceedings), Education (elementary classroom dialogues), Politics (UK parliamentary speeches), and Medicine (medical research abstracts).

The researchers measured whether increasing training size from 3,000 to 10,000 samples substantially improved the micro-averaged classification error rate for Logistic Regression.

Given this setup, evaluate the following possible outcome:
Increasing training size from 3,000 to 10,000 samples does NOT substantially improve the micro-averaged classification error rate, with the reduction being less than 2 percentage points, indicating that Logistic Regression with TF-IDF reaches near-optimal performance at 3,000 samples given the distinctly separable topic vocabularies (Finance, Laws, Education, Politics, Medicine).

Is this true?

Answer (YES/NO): YES